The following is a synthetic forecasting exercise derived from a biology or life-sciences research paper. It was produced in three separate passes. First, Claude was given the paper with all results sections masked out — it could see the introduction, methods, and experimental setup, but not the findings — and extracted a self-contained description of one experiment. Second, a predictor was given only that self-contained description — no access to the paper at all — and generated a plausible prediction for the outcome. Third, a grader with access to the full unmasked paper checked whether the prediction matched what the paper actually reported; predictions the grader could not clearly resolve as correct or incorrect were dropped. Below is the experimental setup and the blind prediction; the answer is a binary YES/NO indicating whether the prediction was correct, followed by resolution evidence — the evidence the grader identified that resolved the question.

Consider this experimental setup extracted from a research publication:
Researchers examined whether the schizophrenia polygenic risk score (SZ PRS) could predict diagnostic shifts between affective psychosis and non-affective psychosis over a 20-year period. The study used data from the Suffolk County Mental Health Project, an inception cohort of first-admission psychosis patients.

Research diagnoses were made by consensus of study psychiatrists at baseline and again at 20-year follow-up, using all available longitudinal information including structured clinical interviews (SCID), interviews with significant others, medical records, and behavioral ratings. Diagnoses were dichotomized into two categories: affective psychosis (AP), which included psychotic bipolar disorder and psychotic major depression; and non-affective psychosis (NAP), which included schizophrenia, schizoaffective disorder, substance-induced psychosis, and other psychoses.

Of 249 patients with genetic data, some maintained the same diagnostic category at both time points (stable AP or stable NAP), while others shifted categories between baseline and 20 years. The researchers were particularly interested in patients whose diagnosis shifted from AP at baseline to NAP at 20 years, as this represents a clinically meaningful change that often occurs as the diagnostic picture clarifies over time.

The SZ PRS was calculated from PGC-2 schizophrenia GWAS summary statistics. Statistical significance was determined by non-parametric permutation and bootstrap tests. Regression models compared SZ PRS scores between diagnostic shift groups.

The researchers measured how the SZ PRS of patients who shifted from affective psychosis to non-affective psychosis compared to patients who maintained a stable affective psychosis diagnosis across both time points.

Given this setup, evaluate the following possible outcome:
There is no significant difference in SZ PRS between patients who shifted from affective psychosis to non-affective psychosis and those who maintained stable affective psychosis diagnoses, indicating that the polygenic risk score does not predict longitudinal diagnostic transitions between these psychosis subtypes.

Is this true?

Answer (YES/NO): NO